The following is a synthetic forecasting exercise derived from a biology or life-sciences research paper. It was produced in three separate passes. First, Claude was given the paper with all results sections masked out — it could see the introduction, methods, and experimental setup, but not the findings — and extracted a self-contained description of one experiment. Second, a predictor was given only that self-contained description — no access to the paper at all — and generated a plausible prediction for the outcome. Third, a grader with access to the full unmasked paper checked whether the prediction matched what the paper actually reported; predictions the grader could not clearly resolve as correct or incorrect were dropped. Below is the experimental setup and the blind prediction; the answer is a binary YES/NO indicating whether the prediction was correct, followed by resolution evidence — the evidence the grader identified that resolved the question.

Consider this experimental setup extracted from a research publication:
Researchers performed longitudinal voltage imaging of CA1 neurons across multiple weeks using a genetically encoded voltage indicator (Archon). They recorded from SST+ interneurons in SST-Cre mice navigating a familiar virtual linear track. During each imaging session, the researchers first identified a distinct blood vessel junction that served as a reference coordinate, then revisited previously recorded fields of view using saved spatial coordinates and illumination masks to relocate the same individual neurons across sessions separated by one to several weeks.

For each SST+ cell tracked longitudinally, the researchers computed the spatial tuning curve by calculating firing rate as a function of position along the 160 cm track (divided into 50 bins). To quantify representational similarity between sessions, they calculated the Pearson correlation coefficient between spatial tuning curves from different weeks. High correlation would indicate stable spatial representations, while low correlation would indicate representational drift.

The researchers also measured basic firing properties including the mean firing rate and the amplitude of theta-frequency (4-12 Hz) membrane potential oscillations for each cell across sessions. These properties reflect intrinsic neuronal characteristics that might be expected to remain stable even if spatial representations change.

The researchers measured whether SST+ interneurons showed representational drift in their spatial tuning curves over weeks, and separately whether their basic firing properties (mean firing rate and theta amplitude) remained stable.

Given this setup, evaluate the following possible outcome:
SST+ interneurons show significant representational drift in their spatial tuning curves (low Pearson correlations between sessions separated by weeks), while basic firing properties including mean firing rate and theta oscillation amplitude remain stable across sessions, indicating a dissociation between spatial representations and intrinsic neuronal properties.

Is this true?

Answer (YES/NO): YES